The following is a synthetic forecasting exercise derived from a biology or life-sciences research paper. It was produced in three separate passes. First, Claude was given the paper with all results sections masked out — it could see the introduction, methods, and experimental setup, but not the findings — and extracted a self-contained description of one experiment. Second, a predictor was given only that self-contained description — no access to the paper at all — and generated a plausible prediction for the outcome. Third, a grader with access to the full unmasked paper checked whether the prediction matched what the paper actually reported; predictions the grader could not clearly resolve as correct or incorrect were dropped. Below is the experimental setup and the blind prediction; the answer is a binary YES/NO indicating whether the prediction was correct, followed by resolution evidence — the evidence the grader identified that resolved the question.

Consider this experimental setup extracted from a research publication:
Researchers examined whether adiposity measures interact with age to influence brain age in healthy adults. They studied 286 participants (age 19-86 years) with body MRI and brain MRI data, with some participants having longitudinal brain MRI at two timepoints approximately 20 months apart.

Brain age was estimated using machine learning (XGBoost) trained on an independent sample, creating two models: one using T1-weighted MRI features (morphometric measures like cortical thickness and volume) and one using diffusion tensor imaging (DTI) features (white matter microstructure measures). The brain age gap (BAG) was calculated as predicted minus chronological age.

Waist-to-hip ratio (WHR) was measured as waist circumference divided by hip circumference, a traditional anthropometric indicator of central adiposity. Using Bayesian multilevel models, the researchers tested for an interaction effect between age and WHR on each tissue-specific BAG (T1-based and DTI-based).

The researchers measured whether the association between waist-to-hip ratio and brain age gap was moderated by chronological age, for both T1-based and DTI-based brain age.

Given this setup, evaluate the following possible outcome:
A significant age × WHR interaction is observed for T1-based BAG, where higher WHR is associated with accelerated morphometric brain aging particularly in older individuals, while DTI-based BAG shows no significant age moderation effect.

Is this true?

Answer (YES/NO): YES